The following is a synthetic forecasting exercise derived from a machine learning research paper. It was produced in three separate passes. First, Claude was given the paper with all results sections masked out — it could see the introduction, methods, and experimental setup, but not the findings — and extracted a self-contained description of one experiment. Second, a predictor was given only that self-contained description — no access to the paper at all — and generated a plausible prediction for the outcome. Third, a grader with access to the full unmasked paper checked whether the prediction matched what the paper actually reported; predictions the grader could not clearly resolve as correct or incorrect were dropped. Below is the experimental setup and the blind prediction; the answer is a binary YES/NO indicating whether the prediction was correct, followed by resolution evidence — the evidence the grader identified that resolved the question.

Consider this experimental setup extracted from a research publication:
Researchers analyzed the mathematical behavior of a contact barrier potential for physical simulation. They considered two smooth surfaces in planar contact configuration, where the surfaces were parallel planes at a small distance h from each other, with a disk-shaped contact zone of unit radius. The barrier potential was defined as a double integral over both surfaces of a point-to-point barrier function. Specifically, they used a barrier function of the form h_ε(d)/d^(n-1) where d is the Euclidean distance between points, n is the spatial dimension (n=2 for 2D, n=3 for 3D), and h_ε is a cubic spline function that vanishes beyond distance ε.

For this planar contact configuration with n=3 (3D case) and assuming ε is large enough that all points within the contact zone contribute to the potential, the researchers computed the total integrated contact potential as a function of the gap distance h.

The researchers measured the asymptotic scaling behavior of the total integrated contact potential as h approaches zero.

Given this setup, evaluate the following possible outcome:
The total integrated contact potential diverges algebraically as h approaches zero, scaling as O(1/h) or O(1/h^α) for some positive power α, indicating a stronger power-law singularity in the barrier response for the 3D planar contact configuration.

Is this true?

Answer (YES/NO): NO